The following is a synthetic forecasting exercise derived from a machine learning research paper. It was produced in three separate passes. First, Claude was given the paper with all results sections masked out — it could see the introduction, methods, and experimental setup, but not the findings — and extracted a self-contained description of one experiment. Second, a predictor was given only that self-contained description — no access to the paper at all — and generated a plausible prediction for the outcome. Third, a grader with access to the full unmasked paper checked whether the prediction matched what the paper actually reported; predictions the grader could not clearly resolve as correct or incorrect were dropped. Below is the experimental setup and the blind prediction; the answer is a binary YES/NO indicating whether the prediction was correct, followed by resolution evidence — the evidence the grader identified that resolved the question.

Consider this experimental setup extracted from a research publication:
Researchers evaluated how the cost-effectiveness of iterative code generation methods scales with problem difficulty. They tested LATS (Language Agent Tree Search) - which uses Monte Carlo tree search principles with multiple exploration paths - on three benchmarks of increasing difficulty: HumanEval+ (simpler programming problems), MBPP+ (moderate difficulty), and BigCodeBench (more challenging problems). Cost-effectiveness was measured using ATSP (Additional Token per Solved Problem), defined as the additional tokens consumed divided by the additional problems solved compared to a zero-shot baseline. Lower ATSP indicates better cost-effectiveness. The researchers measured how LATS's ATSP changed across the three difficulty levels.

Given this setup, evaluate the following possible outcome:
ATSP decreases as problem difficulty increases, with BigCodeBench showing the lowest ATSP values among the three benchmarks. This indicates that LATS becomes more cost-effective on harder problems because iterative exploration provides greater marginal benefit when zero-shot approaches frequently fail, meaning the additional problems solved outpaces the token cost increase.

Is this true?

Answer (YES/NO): NO